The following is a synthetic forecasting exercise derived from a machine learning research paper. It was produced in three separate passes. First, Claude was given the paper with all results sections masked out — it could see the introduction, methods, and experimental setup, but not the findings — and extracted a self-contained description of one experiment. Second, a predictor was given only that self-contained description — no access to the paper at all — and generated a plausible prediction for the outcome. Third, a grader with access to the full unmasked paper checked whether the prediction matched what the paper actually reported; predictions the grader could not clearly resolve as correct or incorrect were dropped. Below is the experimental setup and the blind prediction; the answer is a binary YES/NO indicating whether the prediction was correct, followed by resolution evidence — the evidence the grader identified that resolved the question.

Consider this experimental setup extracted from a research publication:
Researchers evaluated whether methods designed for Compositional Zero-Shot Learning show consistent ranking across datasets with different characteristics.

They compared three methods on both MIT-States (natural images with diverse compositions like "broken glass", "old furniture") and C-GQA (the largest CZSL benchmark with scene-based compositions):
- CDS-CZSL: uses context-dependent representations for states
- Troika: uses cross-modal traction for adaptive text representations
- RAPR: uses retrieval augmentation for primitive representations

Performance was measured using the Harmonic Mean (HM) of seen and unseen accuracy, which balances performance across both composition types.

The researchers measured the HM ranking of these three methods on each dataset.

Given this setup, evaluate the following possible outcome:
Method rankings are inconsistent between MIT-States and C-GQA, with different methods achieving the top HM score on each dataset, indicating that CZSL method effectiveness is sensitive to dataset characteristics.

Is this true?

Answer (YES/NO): YES